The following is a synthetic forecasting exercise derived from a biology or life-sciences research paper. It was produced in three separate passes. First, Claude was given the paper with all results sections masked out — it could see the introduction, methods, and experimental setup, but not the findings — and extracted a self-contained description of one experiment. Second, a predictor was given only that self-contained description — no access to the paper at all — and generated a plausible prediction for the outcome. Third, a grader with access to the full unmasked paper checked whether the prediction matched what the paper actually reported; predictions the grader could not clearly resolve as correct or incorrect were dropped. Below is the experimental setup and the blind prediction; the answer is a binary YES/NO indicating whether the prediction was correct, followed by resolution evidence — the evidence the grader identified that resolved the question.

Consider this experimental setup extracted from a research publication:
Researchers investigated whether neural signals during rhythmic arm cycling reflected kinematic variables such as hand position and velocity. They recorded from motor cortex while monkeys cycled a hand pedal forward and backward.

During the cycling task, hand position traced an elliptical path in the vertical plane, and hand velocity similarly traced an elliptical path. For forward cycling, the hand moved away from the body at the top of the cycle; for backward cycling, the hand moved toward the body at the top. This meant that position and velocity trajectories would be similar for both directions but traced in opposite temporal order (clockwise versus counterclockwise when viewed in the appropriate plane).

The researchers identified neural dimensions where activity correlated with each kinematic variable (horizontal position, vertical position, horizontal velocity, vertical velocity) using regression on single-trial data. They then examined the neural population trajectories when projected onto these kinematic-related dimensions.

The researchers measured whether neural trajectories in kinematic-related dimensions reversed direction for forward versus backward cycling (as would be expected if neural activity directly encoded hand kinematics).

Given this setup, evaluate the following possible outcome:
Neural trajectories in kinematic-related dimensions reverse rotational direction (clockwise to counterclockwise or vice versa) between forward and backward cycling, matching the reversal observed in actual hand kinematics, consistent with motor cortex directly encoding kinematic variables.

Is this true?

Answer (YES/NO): NO